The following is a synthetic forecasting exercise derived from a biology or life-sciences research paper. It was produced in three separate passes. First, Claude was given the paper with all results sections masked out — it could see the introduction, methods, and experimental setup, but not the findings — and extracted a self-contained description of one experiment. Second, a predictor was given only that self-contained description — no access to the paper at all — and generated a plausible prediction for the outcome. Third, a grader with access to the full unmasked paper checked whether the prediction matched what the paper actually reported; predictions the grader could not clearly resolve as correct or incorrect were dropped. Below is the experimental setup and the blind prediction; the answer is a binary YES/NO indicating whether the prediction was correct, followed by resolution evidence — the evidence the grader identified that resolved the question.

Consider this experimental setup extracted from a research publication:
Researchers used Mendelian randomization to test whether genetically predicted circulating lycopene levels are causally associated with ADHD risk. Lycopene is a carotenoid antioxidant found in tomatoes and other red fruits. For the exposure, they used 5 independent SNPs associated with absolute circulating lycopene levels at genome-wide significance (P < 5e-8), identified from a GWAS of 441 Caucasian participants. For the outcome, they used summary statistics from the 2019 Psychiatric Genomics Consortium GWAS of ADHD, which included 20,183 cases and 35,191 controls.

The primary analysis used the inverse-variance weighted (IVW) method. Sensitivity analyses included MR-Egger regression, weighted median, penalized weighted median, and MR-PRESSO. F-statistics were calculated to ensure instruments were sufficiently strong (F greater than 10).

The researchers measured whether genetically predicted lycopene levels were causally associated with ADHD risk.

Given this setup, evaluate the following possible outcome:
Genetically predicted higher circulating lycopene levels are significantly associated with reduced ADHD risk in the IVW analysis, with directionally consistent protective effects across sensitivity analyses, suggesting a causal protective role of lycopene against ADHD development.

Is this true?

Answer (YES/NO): NO